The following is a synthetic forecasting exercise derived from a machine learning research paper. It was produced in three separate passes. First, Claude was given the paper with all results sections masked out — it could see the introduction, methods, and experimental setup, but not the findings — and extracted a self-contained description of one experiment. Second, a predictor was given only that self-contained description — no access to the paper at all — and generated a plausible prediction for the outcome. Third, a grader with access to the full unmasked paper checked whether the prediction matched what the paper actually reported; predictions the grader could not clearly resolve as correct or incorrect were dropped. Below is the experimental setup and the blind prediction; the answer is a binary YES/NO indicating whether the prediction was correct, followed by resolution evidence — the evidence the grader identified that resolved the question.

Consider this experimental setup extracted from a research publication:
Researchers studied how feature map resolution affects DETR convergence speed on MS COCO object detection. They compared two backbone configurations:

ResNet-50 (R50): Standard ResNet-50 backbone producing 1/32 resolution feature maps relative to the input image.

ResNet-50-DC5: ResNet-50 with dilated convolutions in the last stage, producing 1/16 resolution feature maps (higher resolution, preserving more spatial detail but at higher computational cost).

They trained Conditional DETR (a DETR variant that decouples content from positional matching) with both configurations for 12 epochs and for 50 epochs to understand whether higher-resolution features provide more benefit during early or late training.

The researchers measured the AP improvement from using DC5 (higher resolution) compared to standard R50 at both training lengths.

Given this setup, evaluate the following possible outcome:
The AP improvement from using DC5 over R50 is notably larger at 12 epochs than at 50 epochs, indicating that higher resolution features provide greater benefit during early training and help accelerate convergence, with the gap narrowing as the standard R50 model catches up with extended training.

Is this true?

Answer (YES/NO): YES